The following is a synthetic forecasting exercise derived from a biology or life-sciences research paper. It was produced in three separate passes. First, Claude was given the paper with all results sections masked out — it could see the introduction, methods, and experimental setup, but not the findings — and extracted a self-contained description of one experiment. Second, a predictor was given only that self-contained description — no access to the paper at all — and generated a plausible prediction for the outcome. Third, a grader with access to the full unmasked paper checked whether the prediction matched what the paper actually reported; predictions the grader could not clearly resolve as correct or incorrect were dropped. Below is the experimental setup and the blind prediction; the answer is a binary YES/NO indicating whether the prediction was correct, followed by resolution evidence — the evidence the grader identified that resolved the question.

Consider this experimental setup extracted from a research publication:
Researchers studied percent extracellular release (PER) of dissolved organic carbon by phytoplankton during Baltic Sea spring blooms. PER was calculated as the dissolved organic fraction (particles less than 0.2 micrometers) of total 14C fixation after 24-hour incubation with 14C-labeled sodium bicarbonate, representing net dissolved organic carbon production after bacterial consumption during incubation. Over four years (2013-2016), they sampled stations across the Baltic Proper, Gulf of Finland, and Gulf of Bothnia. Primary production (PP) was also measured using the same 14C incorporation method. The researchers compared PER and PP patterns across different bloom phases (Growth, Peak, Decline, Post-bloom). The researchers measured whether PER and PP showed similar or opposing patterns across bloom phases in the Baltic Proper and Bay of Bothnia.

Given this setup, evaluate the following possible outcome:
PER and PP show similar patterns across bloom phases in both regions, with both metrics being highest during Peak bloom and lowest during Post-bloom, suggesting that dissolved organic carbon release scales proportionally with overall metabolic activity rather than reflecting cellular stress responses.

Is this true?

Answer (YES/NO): NO